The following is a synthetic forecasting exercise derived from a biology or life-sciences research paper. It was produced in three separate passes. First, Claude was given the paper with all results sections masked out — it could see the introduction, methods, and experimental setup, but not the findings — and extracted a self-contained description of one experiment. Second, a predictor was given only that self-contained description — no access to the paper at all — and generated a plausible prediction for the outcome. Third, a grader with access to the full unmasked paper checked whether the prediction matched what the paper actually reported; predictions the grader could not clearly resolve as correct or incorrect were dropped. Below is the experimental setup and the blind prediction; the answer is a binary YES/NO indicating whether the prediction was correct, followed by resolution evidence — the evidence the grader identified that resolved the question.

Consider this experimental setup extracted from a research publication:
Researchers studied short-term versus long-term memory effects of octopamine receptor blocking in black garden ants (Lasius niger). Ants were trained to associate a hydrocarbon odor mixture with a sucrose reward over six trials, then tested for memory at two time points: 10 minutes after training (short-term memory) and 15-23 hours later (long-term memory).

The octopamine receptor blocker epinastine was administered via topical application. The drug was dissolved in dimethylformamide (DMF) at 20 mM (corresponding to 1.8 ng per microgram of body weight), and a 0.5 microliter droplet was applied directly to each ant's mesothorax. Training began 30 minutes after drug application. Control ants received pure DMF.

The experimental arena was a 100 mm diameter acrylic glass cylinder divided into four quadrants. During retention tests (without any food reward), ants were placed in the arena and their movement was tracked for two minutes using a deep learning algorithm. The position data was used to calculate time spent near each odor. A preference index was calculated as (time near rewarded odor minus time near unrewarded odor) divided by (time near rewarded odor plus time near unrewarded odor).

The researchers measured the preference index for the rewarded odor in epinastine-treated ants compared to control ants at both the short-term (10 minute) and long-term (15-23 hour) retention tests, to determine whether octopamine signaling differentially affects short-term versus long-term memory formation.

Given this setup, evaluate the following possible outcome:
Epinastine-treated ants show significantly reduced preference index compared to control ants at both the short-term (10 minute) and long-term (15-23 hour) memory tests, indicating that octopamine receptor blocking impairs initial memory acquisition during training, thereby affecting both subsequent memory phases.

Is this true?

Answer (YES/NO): NO